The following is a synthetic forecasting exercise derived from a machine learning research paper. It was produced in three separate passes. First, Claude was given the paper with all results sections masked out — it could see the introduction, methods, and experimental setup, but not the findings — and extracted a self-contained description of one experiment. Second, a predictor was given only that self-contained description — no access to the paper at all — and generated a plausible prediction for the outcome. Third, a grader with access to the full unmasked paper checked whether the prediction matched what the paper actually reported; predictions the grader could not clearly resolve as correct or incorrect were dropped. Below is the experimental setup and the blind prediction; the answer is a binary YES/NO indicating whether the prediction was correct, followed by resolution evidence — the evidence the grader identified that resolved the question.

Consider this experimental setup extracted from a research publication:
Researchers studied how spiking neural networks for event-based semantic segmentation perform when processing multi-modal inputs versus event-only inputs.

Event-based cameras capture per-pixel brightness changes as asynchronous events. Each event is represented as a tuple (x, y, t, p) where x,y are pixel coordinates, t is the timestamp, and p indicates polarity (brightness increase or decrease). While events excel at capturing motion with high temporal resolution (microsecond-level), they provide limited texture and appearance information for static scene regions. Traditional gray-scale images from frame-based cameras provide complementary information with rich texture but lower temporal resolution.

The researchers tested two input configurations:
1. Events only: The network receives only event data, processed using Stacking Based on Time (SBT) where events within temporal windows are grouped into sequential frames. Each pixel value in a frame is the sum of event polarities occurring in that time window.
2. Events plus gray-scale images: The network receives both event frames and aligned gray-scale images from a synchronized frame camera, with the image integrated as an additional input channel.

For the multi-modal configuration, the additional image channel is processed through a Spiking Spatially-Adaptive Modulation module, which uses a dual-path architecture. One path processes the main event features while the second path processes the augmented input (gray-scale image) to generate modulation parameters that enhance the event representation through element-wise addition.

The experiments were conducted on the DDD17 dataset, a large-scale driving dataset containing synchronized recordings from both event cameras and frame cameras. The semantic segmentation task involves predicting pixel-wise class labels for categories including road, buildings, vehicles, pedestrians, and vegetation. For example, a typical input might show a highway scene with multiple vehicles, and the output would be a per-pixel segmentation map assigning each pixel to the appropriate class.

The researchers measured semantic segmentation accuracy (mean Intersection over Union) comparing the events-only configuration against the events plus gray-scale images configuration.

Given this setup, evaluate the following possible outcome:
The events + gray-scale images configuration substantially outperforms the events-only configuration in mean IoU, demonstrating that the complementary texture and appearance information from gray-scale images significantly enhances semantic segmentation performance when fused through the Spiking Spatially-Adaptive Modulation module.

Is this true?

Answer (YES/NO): YES